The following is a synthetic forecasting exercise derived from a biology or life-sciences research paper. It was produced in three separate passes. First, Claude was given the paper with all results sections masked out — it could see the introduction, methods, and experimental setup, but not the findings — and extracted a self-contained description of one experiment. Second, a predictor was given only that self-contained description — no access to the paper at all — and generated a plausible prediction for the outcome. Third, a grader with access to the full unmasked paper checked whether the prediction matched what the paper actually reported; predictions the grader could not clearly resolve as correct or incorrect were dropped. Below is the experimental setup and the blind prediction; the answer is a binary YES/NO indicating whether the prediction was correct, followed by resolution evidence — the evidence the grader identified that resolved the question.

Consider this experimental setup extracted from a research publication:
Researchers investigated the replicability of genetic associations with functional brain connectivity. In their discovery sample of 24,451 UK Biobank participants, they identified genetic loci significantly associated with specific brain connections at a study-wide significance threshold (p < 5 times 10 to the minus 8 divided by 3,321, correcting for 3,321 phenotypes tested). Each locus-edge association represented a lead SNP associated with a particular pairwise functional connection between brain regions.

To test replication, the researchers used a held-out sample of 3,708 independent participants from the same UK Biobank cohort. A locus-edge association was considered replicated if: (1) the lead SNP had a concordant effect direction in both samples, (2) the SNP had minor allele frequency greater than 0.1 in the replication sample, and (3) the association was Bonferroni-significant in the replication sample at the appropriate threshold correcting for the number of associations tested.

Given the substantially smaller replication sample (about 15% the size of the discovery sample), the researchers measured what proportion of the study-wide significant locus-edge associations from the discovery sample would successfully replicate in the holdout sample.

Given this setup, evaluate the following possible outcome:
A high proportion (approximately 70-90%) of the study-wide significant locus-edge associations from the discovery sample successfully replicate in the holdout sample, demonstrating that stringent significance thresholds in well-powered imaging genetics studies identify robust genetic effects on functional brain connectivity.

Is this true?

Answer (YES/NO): NO